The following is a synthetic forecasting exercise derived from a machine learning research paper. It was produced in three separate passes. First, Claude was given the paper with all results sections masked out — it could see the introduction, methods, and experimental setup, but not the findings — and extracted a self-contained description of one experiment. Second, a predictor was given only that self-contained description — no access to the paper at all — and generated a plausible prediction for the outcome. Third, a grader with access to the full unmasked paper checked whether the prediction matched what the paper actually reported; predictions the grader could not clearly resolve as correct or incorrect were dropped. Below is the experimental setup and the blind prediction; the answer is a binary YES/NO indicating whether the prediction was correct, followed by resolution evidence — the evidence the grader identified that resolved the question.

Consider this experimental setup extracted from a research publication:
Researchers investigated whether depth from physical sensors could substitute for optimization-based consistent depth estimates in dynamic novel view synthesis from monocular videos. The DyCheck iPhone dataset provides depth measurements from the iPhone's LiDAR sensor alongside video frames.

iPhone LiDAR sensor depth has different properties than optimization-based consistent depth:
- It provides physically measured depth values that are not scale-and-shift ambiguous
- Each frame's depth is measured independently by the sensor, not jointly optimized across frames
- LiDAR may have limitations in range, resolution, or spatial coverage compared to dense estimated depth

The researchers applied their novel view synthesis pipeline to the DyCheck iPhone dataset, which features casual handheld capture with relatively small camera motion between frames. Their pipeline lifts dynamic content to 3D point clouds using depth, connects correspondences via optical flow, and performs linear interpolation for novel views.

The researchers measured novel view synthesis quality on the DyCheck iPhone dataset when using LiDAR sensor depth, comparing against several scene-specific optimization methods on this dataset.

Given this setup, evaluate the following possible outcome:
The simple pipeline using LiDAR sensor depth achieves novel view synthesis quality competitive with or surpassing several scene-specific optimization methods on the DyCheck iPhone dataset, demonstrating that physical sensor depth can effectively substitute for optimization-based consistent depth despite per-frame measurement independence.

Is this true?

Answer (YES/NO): YES